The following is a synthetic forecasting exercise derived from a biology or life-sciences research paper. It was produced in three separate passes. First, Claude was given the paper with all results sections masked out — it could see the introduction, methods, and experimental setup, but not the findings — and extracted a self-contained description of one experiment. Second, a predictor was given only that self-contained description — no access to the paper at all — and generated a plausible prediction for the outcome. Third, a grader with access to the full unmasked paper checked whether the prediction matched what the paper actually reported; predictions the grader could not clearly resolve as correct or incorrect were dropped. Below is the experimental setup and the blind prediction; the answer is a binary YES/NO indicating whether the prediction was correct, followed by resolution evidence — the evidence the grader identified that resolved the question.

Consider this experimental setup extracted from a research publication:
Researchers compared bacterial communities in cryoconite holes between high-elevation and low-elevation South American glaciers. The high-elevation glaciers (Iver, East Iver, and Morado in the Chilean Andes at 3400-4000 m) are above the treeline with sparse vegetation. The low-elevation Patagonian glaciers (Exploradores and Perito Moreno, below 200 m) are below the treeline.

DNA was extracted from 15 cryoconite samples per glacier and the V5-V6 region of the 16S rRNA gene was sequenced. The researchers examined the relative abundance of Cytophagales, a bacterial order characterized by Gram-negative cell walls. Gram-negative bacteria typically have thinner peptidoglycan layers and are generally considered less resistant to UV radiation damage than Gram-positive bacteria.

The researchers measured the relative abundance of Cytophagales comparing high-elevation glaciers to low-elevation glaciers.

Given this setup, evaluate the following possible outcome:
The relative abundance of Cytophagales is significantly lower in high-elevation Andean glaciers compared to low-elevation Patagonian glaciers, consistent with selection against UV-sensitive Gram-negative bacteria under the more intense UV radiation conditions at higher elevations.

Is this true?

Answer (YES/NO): NO